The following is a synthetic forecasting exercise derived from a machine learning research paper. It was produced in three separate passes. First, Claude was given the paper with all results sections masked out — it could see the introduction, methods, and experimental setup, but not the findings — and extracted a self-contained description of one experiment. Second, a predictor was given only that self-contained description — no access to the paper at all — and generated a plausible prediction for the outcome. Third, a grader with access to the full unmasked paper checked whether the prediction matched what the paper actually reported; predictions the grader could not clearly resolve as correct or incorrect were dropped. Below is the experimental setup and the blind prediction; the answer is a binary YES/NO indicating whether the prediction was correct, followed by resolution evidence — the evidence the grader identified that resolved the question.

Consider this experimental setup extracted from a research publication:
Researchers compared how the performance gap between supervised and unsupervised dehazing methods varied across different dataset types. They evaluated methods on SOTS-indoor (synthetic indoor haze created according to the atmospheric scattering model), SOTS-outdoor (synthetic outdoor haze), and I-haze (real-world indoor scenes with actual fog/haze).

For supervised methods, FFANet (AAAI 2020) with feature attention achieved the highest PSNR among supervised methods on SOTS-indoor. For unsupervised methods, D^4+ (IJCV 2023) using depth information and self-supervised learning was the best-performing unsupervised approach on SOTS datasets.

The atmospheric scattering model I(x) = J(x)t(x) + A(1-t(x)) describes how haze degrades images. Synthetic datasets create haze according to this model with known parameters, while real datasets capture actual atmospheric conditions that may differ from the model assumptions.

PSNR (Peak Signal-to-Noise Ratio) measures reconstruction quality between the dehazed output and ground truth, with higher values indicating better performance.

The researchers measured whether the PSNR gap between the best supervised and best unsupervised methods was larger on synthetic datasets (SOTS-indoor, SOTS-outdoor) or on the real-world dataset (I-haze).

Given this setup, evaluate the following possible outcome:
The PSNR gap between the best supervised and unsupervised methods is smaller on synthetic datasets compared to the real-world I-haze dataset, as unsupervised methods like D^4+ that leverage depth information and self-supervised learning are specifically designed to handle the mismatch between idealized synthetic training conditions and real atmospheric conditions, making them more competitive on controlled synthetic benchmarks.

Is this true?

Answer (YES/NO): NO